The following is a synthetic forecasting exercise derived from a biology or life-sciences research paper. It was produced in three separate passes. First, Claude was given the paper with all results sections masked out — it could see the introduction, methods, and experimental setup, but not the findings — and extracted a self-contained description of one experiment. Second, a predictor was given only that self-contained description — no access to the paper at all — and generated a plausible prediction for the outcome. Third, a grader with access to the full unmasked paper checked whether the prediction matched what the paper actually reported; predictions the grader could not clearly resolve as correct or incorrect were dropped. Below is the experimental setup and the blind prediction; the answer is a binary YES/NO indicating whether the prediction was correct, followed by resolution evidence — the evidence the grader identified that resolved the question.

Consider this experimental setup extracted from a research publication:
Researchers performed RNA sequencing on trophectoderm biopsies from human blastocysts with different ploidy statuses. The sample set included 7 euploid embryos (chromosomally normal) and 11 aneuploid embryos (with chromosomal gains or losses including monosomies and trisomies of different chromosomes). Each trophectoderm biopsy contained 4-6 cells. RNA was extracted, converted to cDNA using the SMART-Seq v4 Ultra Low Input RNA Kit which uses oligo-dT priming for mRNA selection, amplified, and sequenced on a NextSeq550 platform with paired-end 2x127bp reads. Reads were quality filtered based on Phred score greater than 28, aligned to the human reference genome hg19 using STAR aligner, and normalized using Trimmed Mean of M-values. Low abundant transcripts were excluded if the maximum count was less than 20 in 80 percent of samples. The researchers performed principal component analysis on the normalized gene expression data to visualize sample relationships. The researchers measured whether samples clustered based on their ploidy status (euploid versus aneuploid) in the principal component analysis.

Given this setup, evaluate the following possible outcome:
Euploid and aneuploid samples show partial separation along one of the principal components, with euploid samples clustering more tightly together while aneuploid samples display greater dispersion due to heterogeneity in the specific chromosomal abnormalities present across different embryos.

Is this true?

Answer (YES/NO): NO